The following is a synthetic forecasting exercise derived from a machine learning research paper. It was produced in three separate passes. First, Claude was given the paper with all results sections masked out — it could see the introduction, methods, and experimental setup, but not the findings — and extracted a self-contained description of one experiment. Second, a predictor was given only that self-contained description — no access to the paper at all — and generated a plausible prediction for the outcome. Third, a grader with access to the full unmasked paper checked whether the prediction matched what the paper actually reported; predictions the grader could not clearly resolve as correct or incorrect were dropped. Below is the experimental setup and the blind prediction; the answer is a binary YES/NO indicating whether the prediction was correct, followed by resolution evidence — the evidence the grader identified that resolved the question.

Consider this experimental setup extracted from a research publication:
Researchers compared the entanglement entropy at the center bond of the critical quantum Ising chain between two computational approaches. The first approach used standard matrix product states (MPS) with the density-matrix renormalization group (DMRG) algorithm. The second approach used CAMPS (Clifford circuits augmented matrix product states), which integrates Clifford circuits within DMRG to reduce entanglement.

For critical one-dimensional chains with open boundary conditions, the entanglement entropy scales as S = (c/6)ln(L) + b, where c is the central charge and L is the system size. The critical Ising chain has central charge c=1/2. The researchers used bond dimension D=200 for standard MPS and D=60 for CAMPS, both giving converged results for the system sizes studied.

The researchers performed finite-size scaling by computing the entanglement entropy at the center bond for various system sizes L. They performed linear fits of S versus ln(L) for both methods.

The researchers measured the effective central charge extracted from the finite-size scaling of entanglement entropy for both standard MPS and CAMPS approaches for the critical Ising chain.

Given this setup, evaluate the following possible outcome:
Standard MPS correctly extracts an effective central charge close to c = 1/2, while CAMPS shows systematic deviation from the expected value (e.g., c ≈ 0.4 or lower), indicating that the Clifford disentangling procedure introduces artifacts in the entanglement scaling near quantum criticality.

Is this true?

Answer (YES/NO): NO